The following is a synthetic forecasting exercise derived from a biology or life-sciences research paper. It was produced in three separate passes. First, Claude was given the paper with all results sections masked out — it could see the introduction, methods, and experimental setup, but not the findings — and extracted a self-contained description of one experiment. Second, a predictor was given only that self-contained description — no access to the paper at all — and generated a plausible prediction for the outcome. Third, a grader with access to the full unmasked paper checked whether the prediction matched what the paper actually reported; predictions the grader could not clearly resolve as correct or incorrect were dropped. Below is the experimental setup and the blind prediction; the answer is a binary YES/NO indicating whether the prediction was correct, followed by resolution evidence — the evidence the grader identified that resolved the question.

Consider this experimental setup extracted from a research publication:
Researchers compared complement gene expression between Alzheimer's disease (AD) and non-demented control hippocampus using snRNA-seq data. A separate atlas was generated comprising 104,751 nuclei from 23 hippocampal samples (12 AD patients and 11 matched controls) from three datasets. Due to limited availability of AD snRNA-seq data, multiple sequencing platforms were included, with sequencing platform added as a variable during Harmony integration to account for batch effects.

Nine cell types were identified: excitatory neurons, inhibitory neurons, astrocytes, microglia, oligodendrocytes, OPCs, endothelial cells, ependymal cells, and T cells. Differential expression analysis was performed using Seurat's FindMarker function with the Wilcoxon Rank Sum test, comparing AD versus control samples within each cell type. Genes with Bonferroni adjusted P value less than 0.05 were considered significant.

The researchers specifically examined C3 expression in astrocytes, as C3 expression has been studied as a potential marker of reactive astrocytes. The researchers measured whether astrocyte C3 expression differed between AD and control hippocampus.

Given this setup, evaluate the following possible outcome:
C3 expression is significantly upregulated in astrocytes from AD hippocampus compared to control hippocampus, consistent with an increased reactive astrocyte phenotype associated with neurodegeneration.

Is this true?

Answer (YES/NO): YES